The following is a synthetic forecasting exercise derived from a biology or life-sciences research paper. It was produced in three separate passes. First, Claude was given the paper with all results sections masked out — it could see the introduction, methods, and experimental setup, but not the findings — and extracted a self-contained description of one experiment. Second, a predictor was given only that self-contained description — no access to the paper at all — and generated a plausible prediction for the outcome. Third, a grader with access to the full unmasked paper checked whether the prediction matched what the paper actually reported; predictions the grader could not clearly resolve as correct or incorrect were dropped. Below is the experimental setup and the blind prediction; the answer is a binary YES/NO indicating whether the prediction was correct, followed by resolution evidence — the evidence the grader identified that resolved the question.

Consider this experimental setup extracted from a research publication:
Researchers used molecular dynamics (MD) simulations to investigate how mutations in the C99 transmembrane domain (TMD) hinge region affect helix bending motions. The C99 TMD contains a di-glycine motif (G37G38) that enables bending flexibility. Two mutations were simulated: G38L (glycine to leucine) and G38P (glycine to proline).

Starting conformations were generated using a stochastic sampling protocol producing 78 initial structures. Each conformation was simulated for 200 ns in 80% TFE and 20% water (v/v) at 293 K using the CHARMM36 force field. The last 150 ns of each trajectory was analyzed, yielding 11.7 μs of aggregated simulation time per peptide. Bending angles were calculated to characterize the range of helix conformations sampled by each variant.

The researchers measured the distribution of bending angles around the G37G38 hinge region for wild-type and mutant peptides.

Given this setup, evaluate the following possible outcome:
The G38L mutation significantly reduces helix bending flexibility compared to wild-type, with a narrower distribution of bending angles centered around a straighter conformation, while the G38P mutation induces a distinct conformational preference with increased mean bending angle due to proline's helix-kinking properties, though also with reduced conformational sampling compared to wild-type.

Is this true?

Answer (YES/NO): NO